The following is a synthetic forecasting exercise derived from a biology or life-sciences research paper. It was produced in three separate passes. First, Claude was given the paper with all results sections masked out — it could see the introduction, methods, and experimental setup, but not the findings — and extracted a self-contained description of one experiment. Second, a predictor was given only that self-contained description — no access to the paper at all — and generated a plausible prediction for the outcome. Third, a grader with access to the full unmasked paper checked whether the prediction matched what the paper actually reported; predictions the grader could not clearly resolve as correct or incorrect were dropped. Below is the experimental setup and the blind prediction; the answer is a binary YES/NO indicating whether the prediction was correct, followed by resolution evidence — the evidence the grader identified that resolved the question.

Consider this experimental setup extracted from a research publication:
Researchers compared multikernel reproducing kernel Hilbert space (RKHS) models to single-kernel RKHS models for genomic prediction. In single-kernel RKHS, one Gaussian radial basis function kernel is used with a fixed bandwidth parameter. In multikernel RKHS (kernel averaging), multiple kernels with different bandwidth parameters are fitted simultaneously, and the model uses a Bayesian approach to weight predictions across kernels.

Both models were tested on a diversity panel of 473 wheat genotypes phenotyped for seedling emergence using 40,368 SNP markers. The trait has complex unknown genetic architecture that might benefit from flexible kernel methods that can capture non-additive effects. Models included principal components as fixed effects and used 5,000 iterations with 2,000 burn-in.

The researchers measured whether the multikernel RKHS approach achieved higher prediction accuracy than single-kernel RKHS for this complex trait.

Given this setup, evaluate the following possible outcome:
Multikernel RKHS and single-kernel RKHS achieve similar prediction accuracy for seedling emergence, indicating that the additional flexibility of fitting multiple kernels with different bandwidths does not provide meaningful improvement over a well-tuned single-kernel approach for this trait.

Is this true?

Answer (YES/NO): YES